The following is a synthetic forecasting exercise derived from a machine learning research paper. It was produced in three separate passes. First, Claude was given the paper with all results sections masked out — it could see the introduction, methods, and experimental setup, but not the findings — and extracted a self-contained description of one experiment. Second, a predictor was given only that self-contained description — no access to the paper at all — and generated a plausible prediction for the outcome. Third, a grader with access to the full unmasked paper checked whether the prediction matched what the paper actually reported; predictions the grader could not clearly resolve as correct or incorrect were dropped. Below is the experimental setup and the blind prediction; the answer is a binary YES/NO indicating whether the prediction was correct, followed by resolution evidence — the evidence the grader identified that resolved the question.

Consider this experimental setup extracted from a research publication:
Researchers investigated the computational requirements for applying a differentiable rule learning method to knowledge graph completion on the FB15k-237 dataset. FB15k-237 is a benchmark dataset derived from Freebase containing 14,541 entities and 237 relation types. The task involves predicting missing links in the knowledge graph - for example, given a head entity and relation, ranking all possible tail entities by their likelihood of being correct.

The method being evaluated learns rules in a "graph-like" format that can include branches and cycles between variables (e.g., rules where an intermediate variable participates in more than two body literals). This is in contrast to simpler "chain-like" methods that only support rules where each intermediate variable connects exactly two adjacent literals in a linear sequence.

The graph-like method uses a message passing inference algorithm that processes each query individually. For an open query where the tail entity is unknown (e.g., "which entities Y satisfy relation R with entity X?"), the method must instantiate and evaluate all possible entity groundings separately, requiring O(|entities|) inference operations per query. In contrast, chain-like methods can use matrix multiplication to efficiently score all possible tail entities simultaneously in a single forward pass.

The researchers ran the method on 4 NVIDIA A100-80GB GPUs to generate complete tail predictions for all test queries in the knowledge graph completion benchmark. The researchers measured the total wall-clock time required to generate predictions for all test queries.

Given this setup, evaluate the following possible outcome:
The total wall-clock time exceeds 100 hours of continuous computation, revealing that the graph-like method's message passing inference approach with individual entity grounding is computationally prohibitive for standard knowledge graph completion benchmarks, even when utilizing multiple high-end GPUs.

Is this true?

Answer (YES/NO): NO